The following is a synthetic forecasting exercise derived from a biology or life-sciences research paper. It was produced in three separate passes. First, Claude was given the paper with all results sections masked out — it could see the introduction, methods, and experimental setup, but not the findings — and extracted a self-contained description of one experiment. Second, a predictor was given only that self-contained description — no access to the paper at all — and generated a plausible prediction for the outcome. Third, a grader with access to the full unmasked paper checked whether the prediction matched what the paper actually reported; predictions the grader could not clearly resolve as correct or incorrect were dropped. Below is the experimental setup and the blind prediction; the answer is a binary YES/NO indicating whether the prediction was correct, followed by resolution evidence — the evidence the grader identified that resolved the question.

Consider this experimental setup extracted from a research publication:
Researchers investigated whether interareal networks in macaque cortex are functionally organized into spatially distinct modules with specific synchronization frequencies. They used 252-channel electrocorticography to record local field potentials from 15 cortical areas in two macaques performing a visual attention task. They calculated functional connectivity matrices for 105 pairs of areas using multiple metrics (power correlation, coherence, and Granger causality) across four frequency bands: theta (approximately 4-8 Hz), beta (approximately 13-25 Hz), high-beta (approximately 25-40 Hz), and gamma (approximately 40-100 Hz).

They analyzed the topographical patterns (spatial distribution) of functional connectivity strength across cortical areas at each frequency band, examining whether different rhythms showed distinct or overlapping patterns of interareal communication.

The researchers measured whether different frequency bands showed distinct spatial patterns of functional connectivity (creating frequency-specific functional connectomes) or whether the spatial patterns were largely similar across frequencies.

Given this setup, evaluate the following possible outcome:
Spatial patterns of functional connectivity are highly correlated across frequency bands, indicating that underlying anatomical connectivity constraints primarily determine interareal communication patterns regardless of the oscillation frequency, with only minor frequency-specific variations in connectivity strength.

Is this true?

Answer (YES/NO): NO